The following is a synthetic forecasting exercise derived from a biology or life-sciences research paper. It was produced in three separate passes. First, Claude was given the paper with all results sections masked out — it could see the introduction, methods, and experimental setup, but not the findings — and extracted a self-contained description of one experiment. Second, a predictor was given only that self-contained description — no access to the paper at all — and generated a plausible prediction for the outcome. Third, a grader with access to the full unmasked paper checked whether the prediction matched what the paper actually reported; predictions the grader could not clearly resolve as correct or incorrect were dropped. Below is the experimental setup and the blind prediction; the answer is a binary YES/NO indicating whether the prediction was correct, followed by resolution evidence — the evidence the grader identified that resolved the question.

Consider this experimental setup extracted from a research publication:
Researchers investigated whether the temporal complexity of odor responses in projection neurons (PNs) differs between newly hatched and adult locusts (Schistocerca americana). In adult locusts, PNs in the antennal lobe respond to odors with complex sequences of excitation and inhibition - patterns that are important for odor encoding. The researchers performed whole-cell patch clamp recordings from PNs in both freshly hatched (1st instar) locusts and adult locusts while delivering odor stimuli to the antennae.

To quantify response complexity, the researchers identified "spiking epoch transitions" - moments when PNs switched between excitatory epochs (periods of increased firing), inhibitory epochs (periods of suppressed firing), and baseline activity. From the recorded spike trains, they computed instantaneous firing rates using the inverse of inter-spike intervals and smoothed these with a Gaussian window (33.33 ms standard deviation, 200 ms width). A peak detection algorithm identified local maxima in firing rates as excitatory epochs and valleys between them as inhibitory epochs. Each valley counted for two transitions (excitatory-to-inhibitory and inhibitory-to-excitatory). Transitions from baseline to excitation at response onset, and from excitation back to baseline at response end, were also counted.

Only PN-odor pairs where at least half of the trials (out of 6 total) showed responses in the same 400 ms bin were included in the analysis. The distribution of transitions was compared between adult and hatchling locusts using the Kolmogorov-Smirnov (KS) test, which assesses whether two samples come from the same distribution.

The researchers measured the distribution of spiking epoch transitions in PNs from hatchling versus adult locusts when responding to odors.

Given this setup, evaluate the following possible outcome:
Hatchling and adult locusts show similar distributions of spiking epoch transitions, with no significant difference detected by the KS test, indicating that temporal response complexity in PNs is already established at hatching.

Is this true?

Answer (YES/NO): YES